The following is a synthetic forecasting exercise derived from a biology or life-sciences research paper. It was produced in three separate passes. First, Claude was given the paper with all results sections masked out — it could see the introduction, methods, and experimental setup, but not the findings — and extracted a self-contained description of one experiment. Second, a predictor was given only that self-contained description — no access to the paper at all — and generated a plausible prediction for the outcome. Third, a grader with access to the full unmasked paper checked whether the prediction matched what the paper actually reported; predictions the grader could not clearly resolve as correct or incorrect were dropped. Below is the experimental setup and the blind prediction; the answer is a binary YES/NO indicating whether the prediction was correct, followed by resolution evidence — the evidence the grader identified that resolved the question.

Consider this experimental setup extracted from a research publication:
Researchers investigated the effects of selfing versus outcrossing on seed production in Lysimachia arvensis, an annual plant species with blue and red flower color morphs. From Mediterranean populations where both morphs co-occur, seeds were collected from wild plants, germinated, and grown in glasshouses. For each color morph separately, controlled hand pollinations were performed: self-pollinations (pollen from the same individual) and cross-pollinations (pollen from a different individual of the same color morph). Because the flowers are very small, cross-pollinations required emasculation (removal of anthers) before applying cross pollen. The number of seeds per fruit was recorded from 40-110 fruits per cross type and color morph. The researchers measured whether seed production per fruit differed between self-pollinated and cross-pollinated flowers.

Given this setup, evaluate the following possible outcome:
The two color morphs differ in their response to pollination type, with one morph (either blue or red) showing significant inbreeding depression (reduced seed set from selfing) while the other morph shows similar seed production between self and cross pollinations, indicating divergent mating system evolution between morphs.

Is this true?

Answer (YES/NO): NO